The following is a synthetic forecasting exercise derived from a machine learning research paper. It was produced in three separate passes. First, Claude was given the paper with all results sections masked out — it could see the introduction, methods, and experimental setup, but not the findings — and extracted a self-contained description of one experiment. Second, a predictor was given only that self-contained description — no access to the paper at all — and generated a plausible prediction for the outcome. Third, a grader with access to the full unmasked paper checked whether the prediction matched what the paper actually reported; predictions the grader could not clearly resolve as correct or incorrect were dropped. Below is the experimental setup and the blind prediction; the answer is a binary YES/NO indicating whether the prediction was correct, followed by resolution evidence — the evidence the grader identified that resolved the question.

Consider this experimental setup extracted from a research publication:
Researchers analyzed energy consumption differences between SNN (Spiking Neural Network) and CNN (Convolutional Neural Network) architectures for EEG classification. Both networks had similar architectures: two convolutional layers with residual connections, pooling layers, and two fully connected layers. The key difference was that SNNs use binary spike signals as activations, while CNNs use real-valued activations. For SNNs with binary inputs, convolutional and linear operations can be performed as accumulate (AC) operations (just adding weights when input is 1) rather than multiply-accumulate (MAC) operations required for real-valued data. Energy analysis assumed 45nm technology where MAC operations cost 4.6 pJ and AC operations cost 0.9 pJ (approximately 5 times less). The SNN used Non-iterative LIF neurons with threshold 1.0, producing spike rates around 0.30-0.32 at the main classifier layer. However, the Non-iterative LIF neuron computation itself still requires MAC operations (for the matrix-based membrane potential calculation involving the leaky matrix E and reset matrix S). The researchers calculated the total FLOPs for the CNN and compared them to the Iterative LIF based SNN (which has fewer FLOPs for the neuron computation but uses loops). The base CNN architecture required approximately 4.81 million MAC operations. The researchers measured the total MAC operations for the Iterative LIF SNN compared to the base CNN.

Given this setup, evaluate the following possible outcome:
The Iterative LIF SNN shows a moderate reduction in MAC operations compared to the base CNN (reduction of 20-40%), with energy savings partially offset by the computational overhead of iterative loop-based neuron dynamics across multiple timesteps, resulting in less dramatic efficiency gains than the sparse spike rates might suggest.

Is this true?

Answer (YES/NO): NO